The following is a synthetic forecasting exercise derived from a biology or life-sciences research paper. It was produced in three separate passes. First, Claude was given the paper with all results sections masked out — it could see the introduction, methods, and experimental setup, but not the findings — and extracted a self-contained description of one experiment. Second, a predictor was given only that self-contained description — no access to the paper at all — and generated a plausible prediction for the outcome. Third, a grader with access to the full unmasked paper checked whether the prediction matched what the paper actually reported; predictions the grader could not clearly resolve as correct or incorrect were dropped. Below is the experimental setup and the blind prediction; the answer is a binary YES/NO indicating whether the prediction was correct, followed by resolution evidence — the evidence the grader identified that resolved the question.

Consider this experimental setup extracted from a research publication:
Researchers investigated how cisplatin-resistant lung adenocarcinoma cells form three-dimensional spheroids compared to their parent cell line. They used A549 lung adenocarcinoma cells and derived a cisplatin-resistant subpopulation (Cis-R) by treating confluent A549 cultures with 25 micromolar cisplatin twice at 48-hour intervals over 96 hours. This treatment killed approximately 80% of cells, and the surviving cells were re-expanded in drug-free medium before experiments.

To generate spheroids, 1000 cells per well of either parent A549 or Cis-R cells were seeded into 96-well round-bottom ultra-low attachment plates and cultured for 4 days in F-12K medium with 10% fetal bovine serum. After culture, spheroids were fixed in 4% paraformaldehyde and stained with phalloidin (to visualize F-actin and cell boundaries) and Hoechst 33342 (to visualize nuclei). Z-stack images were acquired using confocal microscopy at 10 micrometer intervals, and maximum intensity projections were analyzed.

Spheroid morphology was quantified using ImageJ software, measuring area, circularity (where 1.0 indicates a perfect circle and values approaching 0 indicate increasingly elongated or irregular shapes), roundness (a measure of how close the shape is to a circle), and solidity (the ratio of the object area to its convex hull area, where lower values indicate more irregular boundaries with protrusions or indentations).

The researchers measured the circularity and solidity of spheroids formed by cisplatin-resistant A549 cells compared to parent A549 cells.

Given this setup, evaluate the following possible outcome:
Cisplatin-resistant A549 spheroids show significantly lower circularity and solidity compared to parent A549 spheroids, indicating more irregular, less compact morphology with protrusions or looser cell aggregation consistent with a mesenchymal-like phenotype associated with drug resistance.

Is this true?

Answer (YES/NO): YES